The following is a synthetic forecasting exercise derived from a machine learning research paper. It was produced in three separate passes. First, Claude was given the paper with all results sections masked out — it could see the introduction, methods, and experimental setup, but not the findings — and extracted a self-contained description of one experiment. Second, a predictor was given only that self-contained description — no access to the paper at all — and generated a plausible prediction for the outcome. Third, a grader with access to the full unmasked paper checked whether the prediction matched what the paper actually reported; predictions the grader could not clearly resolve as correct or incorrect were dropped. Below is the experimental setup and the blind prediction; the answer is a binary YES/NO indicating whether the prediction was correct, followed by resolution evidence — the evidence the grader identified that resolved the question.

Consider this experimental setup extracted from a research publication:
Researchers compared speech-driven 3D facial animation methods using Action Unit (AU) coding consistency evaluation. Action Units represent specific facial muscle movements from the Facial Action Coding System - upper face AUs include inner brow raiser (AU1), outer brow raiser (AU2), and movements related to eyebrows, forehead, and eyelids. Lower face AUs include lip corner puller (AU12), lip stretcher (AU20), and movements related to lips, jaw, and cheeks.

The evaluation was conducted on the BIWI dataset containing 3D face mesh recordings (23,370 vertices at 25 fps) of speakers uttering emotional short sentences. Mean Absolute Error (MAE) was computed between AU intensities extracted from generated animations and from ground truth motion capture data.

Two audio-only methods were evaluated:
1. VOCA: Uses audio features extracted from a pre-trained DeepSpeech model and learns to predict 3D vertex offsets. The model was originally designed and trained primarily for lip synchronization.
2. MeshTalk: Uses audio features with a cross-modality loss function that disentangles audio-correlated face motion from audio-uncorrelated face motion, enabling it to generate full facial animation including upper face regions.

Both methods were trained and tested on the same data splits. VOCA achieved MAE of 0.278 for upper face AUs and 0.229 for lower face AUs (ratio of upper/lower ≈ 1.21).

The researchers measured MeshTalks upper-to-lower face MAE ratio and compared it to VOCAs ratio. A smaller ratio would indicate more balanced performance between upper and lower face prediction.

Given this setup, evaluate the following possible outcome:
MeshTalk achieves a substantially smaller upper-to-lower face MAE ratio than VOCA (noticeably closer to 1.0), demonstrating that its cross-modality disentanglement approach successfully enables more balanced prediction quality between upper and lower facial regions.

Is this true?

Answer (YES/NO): YES